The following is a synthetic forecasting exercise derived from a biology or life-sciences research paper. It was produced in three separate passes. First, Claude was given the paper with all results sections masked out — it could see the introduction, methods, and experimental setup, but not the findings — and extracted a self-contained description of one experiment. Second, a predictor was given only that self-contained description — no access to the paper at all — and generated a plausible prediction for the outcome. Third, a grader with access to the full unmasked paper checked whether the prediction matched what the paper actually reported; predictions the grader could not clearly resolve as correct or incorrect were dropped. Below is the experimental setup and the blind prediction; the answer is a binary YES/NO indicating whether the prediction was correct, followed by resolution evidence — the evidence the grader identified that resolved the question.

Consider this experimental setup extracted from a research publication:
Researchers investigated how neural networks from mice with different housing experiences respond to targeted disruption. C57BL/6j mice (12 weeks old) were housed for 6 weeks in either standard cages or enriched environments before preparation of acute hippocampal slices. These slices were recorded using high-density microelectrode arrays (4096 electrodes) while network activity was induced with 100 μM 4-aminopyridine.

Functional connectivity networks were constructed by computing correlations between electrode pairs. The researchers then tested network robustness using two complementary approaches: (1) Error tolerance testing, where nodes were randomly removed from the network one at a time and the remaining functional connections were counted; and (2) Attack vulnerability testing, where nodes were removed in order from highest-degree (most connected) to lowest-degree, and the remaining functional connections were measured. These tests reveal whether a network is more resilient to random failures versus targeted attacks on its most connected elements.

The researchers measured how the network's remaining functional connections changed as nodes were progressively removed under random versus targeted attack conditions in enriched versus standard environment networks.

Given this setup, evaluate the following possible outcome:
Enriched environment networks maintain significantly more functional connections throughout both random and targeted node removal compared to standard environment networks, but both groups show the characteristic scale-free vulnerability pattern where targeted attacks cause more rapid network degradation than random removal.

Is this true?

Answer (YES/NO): YES